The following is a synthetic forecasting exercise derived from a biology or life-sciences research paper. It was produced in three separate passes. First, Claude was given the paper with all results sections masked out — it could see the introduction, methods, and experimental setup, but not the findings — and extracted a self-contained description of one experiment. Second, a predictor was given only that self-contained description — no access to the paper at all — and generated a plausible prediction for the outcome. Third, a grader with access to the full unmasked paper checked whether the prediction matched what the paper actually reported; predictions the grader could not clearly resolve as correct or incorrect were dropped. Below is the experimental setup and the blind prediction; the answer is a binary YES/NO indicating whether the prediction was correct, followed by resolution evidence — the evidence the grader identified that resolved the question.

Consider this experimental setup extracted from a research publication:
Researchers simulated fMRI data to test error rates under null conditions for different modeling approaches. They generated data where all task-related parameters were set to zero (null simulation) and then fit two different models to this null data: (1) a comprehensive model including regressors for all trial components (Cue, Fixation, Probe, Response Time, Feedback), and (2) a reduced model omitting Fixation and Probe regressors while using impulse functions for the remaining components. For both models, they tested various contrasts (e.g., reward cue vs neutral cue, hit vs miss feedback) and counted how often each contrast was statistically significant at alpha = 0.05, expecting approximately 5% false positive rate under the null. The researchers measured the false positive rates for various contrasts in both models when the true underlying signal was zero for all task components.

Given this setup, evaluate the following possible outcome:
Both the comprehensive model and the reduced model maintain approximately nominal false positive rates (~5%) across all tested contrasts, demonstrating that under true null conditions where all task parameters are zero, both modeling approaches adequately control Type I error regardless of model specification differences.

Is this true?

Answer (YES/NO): YES